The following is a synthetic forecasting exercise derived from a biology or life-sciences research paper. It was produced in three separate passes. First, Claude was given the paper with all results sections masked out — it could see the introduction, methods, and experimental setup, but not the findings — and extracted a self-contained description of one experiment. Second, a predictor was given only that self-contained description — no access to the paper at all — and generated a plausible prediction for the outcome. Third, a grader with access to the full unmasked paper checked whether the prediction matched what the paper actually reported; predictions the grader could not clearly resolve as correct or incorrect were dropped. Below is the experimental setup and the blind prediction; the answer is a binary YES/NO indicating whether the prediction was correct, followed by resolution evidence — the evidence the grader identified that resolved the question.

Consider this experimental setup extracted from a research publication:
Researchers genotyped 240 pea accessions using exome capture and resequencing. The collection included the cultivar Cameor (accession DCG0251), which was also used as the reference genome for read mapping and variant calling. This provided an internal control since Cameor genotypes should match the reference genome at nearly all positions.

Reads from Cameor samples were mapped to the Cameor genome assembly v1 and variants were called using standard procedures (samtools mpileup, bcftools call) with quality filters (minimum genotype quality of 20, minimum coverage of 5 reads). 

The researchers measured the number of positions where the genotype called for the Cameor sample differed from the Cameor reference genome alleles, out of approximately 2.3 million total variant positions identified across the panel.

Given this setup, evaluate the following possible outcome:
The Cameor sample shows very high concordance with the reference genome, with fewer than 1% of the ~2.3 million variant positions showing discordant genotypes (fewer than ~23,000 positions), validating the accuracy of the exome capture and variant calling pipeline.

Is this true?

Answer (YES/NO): YES